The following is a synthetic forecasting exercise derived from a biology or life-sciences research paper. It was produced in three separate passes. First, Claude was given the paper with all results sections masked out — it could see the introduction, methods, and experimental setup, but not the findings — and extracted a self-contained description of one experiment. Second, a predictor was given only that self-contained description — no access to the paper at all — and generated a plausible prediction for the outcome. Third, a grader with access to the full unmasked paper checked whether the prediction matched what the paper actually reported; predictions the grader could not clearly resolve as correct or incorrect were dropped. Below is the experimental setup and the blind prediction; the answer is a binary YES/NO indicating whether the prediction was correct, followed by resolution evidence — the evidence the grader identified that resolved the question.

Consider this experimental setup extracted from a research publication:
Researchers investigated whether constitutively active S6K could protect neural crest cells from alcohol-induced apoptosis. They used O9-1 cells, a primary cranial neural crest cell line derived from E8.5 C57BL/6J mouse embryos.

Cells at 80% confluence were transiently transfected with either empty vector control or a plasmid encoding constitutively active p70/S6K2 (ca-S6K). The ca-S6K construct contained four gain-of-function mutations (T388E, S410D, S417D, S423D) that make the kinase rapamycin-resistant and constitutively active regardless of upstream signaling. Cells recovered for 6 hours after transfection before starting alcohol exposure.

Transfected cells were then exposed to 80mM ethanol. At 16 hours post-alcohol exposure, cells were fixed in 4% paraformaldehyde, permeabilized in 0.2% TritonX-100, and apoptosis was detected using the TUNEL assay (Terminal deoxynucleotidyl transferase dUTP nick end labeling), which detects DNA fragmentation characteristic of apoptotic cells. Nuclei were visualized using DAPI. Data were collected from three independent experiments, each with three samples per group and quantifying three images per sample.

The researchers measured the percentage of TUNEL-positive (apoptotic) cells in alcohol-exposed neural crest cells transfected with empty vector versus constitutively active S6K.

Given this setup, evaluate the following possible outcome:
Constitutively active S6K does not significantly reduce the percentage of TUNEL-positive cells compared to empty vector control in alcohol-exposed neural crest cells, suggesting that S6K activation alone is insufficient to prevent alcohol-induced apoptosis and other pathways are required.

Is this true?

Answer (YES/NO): NO